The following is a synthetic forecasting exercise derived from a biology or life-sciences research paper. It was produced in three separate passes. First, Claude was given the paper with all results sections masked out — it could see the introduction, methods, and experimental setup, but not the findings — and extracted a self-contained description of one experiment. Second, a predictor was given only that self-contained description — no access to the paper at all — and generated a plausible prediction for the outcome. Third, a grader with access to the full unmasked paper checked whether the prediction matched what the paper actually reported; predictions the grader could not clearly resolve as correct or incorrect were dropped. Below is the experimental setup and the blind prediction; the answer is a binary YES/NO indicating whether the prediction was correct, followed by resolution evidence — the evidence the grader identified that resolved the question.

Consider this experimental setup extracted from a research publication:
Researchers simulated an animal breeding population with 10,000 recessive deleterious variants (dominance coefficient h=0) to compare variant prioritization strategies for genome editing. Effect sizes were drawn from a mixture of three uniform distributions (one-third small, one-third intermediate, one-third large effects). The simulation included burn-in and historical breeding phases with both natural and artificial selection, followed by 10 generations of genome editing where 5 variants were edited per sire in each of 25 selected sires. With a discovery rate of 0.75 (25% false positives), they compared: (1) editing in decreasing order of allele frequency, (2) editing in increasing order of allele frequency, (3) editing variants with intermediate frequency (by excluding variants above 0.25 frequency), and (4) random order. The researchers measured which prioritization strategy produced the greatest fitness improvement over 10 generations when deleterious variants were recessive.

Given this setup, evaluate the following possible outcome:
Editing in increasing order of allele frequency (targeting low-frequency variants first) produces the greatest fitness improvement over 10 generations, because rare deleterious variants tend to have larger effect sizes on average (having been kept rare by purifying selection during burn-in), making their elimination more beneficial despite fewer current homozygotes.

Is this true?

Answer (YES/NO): NO